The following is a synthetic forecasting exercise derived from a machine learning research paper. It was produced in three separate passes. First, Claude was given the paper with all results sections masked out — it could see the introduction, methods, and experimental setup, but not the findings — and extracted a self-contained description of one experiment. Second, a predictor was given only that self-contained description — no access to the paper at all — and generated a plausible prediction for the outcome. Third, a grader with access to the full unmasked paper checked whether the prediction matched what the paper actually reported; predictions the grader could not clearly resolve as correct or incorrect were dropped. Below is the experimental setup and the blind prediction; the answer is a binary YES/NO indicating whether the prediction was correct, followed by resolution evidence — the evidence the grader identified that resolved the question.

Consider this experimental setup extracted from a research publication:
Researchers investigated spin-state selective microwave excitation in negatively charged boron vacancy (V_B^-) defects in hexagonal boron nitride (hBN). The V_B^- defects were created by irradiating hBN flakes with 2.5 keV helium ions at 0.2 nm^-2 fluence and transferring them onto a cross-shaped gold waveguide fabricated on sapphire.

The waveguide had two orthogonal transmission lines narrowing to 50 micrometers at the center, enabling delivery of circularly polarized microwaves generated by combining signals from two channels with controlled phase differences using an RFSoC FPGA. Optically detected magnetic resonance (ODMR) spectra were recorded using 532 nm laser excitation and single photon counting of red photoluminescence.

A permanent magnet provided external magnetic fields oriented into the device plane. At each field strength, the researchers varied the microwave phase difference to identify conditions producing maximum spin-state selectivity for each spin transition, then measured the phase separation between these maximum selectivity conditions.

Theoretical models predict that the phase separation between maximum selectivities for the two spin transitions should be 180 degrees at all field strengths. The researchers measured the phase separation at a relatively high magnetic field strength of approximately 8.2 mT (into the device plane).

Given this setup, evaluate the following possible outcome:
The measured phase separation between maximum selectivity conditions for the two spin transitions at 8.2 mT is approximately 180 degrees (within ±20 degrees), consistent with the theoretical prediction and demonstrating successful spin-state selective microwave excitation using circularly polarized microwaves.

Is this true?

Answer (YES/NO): NO